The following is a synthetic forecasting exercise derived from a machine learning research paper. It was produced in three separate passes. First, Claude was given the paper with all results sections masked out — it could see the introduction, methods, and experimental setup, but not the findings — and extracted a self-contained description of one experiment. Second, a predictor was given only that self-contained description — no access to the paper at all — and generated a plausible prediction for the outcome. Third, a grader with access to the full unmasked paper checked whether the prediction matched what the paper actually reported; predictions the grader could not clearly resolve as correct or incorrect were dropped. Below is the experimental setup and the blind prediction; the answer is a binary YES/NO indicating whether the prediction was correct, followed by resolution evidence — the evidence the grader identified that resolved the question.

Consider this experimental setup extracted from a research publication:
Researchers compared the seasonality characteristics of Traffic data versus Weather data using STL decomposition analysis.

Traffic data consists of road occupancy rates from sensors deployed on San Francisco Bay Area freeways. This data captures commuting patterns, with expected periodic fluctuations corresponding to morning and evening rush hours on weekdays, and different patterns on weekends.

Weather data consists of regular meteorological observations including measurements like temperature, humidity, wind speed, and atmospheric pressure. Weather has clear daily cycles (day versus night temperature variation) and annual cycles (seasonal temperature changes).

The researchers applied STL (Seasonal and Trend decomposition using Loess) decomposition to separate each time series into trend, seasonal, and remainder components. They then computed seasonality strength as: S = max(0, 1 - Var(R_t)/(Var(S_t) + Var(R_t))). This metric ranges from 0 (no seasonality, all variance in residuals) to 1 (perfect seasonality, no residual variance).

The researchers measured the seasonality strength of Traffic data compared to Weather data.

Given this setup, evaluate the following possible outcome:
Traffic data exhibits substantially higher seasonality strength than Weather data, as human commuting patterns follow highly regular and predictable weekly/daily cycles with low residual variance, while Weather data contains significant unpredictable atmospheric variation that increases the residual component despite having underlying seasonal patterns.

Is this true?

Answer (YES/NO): YES